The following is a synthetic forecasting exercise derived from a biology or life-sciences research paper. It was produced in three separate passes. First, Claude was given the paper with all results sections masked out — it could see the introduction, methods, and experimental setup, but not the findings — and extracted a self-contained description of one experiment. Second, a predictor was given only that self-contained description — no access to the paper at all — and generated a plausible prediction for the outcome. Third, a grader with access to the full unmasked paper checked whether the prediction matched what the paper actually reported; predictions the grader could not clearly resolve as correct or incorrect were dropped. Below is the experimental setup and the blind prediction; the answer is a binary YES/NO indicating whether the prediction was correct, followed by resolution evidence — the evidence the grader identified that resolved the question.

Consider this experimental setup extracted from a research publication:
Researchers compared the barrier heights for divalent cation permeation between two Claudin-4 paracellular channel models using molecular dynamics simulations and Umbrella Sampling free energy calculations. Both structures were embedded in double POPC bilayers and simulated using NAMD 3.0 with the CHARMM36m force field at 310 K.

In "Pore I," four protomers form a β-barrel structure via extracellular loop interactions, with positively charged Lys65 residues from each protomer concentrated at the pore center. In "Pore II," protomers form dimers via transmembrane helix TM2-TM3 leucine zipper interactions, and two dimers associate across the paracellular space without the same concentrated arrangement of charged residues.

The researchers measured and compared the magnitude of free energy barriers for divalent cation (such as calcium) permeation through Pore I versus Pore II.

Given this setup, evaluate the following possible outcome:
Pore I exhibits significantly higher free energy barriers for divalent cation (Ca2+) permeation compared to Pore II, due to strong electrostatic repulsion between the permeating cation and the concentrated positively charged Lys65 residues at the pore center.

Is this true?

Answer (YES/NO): YES